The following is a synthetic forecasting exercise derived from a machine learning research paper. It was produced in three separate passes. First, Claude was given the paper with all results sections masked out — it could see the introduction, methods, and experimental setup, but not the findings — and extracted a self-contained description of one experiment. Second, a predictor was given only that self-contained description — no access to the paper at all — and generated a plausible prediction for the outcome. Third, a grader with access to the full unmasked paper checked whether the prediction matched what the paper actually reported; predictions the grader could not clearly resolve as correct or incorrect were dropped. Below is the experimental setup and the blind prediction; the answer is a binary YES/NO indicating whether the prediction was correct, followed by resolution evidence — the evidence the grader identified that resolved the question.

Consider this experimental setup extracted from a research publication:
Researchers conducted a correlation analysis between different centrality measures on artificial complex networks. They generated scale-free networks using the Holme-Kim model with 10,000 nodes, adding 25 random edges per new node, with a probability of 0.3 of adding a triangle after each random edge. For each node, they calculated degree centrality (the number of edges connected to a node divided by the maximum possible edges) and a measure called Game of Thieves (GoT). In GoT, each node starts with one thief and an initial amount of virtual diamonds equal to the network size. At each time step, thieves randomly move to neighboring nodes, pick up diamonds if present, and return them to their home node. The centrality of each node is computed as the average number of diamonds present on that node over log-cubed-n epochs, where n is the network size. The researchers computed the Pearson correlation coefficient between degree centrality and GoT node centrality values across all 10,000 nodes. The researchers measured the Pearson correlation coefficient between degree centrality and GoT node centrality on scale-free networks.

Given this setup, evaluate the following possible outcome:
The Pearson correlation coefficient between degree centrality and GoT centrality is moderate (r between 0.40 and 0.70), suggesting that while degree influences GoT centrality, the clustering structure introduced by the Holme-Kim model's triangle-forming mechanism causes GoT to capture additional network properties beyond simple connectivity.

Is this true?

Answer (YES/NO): NO